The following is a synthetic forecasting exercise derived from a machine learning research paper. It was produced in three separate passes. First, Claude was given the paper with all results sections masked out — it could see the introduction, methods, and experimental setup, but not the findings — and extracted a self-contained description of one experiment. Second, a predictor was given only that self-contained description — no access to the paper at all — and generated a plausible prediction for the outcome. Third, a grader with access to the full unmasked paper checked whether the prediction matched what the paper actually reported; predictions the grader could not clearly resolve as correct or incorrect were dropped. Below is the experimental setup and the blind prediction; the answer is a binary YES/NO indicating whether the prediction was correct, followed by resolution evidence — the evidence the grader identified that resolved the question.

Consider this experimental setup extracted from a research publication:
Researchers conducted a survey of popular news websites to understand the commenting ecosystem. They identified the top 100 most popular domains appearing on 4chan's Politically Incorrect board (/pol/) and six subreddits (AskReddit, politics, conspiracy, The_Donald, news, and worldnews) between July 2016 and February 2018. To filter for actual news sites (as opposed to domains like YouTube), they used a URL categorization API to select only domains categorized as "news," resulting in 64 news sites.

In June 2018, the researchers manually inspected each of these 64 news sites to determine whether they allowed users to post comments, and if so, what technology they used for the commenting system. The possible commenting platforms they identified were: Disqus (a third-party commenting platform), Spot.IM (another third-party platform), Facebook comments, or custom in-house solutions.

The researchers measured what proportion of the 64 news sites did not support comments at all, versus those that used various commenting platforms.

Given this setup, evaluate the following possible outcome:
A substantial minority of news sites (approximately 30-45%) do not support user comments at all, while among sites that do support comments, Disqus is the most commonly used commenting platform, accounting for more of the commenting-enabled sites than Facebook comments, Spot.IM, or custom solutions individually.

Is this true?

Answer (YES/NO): NO